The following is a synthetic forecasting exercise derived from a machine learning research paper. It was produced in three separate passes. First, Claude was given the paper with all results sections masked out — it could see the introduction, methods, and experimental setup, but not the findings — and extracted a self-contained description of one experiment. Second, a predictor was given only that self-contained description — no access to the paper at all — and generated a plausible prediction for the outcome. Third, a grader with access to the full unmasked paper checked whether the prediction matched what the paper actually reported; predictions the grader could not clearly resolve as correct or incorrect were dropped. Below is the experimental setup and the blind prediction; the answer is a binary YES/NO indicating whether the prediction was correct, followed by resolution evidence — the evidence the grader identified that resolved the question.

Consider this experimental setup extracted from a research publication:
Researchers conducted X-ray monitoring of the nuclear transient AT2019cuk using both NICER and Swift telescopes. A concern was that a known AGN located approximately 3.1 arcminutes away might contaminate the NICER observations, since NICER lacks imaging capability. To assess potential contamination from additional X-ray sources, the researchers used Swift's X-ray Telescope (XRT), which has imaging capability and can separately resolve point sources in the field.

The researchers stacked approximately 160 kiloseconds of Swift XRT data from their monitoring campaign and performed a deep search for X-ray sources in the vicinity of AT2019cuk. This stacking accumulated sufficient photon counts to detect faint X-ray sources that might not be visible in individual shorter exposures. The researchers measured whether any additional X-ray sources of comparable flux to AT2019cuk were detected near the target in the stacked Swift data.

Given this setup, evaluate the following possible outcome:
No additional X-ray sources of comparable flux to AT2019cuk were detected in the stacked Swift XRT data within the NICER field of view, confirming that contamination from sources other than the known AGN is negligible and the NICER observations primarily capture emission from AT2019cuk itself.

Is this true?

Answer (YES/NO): YES